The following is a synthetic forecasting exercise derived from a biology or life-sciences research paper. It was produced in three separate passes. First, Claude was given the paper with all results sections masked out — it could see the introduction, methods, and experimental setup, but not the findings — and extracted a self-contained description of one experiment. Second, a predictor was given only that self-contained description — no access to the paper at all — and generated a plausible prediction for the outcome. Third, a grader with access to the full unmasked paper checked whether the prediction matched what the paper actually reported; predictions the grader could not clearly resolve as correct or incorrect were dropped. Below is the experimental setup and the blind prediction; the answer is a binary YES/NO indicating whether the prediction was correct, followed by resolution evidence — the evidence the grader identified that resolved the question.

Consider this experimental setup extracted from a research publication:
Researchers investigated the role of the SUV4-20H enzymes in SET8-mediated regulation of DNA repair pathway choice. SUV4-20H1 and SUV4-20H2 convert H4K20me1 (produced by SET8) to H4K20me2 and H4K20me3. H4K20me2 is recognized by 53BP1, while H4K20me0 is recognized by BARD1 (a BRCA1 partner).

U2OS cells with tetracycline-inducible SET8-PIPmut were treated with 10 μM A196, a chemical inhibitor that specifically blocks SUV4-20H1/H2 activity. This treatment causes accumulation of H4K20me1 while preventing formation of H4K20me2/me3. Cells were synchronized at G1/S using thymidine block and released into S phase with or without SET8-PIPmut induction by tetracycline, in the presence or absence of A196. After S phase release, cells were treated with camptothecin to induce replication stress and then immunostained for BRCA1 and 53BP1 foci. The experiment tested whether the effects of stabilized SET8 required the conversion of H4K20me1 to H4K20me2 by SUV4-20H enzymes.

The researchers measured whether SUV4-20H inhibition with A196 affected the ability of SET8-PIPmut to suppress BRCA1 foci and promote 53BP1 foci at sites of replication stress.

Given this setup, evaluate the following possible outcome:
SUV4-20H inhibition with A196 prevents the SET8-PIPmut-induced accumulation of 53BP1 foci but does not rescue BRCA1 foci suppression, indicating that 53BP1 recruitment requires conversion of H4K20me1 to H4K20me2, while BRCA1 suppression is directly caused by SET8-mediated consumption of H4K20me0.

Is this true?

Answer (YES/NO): NO